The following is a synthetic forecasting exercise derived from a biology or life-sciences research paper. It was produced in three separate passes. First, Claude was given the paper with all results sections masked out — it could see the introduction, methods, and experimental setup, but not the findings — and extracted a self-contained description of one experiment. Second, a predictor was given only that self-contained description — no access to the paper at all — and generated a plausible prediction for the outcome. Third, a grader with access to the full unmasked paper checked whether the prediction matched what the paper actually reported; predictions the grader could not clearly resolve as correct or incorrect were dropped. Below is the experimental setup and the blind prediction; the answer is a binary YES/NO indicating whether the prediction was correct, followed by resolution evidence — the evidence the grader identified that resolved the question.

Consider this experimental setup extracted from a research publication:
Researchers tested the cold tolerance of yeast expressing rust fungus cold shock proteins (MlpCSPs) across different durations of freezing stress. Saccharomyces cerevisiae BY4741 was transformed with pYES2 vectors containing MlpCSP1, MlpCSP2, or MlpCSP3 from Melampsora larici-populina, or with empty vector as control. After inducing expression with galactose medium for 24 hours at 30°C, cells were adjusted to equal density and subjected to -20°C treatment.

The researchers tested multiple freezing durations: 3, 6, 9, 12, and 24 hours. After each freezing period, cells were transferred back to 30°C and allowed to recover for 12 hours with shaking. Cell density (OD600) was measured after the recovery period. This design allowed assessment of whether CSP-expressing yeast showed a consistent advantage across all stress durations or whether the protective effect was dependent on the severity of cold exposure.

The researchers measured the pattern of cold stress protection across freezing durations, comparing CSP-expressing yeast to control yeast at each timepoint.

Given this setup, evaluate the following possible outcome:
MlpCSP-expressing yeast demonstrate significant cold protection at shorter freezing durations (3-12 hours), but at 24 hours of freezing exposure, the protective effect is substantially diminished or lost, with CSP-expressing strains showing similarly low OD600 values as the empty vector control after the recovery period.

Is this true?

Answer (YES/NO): NO